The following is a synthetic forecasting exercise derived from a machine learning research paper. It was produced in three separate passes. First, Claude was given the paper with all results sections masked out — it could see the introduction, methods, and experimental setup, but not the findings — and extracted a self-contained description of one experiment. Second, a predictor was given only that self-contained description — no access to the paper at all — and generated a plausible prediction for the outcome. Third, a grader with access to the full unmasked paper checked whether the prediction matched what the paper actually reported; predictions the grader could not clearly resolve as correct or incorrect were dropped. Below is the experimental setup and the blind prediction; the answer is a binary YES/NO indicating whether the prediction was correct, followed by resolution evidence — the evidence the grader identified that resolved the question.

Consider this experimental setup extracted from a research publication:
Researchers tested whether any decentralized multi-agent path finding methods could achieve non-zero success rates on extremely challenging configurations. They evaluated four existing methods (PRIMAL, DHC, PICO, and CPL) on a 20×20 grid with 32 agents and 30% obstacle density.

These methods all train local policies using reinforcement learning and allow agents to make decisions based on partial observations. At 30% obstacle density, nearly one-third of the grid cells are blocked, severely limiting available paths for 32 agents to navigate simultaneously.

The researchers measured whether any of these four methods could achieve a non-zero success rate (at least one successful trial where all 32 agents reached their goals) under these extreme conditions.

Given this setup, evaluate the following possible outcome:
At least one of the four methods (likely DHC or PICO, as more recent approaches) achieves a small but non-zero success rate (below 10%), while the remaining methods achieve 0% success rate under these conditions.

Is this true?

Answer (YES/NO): NO